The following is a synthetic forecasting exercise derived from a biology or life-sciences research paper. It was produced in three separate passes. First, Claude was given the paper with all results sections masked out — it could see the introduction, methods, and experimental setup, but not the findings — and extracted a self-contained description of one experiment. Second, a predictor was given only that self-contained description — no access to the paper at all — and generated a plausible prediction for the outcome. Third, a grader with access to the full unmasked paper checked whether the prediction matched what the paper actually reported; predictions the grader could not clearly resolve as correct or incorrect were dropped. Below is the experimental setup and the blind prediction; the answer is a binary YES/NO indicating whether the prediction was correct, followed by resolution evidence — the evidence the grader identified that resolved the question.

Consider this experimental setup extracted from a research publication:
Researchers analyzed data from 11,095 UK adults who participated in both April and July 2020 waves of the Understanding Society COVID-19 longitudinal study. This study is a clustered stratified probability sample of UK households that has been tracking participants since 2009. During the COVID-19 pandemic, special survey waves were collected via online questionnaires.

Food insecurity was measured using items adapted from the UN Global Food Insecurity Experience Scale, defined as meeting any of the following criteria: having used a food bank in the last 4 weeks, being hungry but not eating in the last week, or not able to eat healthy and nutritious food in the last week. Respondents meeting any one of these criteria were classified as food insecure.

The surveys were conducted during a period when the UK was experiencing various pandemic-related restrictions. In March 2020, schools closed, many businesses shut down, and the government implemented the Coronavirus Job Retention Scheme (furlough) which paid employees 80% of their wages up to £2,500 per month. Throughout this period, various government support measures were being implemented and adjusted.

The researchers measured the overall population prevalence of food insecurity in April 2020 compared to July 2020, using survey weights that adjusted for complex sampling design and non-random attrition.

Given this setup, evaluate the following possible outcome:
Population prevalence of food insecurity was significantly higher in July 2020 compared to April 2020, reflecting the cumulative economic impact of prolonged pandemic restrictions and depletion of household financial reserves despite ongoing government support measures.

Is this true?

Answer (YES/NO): YES